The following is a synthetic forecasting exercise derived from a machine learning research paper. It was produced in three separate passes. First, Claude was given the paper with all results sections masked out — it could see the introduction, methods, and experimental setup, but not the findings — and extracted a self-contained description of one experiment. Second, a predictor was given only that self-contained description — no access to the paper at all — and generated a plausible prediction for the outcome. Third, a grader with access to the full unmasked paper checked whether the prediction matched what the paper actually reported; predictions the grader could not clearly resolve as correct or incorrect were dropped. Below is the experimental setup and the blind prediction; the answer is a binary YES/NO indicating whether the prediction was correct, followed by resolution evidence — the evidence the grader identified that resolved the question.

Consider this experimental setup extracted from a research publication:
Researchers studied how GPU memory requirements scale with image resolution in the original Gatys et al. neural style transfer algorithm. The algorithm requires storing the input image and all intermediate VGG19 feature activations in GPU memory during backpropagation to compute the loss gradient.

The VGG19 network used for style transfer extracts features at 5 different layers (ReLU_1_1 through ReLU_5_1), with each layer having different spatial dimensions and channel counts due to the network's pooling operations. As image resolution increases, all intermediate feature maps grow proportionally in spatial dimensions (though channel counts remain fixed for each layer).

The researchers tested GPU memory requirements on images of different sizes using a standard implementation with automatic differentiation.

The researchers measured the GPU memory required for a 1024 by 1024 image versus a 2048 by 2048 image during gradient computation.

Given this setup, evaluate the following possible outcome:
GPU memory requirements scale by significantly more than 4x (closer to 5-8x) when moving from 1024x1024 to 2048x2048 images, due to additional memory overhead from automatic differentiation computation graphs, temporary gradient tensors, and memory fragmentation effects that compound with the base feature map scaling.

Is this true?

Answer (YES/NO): NO